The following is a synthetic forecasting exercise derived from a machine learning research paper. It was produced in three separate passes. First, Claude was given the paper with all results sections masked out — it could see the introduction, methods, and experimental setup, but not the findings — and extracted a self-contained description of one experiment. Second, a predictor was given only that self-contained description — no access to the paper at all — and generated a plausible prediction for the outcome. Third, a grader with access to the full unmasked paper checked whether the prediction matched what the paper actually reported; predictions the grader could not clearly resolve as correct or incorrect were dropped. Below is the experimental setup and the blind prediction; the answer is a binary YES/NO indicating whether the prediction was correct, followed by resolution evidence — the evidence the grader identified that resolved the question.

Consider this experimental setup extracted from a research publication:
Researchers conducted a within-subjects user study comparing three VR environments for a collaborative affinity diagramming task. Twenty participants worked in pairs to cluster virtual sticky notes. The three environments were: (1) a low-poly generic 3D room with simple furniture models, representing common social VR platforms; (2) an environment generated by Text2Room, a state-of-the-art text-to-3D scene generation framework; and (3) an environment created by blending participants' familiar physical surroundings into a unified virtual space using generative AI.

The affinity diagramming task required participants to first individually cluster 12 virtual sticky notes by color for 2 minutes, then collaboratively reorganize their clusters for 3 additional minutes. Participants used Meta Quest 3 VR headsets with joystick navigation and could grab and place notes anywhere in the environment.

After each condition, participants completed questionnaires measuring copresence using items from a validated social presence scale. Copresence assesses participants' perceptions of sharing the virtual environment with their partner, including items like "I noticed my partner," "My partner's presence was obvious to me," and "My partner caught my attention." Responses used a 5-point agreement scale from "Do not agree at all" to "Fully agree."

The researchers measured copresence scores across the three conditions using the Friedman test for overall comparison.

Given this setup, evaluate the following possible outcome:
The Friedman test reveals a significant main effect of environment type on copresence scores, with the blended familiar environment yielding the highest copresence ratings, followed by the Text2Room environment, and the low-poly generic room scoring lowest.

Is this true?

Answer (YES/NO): NO